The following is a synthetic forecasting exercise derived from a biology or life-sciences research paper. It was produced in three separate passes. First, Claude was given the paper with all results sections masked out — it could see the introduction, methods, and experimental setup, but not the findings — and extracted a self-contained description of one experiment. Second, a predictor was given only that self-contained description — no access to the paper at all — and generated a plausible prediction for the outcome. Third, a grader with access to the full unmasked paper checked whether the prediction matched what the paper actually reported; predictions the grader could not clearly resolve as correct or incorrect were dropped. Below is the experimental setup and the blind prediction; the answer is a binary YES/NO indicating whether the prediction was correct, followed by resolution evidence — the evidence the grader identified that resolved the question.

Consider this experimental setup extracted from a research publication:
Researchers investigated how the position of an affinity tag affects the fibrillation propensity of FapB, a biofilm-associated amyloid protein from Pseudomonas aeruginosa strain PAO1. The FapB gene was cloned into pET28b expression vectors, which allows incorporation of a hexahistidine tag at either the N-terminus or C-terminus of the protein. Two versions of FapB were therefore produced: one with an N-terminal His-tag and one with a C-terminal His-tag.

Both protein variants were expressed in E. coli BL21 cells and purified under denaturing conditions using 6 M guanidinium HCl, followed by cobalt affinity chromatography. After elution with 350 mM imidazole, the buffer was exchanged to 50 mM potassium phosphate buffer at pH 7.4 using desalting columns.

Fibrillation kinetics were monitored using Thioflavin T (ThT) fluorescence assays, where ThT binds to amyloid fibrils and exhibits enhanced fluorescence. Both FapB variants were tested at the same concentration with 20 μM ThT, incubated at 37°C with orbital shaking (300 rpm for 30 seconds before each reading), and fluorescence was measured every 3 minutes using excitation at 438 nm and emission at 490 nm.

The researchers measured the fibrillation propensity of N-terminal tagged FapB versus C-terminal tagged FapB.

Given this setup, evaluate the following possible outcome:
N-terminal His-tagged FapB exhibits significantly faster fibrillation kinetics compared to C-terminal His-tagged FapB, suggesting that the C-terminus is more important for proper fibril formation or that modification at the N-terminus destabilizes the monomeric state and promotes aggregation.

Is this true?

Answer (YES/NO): YES